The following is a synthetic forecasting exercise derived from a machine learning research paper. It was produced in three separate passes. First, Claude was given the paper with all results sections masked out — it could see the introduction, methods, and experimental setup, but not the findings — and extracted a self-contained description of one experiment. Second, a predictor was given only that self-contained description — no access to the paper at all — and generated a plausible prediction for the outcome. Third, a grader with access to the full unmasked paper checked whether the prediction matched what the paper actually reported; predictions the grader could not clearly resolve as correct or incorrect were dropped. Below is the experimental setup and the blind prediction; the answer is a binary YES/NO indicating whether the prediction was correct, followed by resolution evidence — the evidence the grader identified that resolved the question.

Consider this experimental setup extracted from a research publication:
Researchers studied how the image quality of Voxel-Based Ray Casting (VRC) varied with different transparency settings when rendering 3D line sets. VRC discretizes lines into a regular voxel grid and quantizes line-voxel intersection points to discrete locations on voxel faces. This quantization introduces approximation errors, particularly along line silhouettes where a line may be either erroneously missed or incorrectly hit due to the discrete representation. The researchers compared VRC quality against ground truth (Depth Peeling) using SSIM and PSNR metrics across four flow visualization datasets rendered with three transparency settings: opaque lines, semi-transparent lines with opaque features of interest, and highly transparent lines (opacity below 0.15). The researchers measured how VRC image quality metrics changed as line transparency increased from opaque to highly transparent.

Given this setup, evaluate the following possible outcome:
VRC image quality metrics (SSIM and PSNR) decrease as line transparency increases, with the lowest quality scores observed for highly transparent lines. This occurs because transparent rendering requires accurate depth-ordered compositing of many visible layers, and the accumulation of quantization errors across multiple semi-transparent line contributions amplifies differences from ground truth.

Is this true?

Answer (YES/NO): NO